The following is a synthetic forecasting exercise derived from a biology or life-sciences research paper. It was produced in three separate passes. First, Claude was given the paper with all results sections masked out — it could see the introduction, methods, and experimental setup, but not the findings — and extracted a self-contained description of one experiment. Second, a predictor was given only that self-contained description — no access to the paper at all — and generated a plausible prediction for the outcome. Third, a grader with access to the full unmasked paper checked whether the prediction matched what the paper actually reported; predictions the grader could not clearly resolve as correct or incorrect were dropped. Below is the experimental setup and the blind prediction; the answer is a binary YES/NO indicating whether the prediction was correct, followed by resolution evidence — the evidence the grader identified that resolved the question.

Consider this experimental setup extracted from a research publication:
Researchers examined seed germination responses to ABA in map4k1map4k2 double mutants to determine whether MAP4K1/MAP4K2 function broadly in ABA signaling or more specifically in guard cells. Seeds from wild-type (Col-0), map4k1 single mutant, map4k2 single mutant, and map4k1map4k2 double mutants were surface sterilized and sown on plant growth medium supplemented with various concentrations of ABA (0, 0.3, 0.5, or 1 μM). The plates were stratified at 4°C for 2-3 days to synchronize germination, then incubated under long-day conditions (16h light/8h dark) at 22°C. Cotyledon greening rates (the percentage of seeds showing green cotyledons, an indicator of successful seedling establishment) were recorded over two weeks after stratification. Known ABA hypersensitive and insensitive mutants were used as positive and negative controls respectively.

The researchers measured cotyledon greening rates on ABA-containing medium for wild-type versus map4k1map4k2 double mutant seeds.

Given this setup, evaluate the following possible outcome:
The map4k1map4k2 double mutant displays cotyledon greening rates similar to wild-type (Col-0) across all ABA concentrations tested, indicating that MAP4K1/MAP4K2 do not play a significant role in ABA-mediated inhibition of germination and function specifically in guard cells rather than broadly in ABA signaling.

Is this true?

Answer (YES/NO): NO